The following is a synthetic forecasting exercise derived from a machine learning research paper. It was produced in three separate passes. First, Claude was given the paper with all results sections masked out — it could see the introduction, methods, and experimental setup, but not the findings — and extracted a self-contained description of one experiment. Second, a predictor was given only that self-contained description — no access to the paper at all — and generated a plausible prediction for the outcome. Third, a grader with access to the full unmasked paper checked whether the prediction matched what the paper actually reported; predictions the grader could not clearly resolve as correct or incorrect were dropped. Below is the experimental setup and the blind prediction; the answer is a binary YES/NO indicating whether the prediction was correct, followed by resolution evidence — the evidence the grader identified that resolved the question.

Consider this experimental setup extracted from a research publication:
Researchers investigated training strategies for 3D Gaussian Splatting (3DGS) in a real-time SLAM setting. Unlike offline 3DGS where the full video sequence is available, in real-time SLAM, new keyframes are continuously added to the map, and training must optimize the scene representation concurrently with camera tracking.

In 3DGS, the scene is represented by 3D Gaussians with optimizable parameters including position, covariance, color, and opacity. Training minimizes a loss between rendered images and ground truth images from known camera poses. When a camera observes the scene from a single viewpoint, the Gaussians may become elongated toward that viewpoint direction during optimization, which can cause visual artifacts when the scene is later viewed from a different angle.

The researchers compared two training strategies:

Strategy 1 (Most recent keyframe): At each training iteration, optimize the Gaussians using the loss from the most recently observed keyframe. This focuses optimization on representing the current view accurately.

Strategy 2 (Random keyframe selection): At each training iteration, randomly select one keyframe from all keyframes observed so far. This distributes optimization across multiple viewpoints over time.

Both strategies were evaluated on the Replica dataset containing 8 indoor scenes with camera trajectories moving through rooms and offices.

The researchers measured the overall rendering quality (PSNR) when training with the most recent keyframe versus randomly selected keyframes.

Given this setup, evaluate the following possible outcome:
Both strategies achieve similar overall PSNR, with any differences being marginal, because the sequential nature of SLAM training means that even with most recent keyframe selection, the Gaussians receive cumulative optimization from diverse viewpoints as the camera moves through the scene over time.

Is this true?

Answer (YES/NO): NO